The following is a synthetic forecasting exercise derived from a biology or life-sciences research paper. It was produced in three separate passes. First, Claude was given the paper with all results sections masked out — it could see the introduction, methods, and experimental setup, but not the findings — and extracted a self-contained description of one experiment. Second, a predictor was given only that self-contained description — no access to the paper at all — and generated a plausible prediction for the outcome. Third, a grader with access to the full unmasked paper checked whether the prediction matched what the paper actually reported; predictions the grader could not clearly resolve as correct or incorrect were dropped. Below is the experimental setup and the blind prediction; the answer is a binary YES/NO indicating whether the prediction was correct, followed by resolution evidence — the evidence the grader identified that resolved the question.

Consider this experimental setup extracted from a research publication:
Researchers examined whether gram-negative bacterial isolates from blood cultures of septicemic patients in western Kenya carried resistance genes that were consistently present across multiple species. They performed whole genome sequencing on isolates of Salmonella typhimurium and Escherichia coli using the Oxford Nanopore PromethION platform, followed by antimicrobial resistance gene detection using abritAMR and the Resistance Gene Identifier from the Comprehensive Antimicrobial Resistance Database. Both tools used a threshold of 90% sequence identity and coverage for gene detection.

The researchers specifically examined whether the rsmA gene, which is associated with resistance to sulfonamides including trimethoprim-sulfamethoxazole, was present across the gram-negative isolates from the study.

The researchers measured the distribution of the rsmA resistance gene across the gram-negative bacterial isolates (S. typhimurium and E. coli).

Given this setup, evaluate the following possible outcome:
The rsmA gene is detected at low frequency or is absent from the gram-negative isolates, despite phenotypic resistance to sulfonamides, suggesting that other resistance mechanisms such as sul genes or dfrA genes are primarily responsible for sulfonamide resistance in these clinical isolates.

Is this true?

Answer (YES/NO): NO